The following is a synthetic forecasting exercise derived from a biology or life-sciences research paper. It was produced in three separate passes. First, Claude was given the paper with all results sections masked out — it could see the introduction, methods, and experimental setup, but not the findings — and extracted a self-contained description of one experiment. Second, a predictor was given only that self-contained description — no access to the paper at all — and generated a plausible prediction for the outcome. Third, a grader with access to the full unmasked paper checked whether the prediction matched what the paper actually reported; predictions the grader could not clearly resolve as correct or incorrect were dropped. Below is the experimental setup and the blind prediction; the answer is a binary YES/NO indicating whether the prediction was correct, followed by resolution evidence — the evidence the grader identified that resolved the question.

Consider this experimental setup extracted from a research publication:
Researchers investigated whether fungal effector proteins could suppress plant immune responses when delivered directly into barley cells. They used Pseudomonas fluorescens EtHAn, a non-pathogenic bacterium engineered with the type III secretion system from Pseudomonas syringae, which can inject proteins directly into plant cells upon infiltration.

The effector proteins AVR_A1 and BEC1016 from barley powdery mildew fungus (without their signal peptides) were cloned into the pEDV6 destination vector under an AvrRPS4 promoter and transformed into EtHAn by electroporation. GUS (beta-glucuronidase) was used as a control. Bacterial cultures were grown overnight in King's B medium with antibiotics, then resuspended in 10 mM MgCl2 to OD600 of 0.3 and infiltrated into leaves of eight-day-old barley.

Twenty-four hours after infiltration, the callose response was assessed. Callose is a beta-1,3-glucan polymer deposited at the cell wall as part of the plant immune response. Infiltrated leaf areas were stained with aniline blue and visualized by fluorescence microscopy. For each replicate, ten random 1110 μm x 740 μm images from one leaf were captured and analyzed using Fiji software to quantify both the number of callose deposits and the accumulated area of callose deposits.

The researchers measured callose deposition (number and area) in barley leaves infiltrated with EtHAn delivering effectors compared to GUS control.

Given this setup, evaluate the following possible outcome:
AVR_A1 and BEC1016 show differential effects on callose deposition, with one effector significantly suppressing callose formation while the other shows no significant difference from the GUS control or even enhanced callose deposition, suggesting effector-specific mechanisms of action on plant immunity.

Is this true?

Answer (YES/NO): NO